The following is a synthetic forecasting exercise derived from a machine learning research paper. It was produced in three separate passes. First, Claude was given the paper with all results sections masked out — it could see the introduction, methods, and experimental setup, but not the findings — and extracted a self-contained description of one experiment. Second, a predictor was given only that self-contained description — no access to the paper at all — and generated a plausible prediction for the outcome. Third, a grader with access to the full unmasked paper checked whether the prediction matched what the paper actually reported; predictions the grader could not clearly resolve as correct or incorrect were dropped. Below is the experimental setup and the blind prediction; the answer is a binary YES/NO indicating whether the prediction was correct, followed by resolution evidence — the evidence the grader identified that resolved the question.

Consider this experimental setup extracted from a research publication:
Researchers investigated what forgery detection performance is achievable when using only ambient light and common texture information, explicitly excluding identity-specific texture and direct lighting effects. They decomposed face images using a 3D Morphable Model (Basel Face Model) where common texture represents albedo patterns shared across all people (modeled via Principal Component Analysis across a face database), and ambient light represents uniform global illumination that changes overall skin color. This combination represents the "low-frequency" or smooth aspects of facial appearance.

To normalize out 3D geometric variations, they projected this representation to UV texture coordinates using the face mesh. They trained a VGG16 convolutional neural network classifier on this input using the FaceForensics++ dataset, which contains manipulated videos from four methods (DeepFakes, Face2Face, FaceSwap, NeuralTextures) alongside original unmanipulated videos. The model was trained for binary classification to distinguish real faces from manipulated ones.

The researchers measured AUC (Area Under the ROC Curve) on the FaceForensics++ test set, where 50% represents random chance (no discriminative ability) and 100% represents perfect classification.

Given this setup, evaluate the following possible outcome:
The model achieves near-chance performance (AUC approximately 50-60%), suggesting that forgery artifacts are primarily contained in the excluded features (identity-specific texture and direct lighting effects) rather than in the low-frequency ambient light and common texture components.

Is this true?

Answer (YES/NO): YES